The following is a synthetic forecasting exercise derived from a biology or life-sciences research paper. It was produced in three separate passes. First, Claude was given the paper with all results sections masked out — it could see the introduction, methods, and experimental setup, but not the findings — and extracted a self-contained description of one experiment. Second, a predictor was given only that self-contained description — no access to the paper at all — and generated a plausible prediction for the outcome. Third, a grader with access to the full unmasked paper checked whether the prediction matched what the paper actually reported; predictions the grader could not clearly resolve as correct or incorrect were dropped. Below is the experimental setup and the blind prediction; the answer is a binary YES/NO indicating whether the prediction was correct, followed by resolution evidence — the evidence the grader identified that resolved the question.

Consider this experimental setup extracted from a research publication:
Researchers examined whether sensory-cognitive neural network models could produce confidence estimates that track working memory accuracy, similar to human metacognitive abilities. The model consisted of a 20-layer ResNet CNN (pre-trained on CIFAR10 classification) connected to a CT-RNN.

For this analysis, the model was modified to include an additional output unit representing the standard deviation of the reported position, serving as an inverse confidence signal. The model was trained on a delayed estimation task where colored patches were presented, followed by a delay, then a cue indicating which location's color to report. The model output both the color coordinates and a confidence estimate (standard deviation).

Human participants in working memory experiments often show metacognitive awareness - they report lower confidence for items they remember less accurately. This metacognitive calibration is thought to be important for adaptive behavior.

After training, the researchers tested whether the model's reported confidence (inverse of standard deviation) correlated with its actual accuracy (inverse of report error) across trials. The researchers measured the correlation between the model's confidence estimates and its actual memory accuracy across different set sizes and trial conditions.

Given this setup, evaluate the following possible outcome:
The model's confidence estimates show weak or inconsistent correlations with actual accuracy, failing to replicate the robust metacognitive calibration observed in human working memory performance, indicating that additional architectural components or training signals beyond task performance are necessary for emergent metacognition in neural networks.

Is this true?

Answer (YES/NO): NO